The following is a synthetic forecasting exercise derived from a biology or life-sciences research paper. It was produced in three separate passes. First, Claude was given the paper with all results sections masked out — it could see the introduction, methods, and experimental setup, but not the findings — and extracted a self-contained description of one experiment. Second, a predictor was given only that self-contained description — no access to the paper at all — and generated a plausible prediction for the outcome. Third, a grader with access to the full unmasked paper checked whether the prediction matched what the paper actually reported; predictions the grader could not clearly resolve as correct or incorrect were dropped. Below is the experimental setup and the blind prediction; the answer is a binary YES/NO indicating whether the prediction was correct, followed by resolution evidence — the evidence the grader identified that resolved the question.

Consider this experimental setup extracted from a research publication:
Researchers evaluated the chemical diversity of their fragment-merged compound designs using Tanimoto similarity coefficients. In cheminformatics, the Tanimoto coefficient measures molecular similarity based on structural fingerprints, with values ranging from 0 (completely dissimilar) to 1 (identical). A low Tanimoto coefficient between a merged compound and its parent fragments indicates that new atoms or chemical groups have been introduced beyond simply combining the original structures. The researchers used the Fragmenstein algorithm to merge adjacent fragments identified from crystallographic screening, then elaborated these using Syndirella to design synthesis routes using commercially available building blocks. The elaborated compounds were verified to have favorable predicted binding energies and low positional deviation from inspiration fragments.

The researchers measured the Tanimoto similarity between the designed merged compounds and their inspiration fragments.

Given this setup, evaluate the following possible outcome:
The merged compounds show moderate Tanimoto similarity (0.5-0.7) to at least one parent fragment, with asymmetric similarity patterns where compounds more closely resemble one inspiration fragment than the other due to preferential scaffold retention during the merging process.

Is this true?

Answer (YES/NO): NO